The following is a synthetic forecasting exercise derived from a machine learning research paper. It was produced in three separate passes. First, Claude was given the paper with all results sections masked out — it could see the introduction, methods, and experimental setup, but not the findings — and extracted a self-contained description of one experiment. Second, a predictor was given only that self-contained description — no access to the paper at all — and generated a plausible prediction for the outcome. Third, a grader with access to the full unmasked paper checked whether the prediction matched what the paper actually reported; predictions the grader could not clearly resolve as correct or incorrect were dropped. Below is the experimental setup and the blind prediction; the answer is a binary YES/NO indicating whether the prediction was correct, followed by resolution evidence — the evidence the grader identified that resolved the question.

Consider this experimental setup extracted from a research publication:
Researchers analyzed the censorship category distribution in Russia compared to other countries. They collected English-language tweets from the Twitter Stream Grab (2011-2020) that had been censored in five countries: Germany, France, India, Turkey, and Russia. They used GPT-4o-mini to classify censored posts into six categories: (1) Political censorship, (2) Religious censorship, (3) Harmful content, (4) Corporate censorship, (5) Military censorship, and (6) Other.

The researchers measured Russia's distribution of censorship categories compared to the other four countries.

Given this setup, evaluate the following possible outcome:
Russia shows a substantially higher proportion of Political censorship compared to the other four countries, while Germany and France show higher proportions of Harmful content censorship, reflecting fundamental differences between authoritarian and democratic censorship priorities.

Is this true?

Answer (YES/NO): NO